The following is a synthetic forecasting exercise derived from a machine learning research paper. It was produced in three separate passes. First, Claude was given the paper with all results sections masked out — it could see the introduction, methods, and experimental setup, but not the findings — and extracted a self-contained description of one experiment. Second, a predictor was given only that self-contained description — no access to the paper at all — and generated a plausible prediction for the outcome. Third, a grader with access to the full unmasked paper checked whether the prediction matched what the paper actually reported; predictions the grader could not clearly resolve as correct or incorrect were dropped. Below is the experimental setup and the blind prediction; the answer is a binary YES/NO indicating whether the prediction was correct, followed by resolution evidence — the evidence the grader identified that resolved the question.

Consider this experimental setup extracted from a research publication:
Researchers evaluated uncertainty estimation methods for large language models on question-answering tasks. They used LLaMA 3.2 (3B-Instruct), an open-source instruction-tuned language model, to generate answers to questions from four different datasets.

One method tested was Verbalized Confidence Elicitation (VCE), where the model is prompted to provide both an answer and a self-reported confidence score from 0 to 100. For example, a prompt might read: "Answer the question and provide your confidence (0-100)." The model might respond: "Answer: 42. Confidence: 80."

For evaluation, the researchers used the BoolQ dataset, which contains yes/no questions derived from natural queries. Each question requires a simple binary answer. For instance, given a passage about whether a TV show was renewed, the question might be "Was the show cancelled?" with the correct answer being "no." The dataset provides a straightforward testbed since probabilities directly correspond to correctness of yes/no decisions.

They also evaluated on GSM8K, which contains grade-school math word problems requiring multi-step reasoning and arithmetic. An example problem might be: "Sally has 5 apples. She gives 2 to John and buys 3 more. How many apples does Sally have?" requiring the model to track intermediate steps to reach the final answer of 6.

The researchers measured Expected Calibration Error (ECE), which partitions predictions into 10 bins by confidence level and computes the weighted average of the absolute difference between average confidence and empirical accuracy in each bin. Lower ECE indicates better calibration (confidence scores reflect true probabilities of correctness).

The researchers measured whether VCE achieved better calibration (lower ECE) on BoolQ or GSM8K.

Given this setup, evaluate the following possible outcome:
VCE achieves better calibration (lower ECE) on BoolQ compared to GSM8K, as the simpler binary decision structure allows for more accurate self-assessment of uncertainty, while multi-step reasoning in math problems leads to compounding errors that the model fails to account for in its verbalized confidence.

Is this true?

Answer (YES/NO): YES